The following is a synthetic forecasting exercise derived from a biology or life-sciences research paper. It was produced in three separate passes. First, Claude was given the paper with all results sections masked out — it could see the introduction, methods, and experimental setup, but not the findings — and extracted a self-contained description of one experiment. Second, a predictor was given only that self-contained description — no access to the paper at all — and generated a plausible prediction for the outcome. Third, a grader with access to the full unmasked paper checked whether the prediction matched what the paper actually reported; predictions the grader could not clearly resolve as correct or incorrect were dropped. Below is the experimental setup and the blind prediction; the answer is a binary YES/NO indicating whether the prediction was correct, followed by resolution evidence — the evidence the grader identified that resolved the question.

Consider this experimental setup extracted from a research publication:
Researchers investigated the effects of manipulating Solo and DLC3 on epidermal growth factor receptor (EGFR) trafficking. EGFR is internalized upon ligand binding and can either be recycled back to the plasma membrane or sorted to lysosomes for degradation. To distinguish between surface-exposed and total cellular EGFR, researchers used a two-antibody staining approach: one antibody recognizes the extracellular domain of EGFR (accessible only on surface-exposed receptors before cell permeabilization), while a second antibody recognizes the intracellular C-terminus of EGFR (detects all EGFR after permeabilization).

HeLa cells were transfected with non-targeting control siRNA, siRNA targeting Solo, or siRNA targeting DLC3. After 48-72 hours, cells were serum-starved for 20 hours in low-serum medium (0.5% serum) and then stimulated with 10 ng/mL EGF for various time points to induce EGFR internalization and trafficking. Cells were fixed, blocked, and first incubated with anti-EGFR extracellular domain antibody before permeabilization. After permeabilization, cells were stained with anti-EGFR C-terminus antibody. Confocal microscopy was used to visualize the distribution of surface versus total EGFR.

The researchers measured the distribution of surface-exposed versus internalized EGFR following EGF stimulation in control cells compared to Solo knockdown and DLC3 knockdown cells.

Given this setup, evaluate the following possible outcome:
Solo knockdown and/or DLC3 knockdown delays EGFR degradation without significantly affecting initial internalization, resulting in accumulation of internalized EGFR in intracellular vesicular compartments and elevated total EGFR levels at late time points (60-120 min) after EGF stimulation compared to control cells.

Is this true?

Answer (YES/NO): NO